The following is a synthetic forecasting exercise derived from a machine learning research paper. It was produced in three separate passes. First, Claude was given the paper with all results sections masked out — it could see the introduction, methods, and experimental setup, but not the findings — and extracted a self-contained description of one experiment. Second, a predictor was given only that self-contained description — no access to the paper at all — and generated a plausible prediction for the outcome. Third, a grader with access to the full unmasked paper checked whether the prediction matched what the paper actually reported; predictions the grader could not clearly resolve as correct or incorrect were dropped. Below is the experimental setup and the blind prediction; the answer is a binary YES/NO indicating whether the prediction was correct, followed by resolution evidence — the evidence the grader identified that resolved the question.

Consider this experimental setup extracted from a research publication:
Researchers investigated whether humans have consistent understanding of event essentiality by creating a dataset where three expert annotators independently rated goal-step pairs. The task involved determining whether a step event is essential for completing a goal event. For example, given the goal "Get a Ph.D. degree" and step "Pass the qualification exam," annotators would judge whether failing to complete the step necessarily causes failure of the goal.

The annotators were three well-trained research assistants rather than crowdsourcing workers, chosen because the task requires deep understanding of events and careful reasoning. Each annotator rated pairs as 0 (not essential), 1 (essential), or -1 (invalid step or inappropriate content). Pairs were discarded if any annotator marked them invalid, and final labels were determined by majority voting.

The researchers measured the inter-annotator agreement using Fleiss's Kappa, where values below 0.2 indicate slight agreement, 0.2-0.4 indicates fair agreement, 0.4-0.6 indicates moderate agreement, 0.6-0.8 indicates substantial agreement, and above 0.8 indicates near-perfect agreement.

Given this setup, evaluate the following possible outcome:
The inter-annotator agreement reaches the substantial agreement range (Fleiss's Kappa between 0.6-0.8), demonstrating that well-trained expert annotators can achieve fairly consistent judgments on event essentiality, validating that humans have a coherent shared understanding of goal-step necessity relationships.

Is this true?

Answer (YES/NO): YES